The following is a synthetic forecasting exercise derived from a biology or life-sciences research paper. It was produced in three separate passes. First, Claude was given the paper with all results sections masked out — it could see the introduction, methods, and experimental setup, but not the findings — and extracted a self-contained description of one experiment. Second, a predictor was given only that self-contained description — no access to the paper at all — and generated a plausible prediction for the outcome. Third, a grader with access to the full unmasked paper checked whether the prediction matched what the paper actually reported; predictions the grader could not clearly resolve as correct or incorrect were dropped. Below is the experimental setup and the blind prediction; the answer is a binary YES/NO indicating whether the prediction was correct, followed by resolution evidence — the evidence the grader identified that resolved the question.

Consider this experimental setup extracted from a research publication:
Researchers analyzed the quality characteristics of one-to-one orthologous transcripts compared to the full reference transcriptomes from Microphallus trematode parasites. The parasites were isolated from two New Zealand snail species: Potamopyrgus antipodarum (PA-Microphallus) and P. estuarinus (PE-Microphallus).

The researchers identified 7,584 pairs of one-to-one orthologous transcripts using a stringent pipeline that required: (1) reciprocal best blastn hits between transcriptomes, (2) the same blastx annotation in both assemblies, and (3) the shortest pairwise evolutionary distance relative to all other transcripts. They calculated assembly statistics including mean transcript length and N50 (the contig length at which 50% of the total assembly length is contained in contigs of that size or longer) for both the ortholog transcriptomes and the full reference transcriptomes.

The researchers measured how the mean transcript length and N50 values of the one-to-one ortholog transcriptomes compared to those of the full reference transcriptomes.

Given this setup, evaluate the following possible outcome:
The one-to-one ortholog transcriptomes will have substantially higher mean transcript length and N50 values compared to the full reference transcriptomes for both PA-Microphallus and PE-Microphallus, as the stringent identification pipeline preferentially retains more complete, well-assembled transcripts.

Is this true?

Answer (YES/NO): YES